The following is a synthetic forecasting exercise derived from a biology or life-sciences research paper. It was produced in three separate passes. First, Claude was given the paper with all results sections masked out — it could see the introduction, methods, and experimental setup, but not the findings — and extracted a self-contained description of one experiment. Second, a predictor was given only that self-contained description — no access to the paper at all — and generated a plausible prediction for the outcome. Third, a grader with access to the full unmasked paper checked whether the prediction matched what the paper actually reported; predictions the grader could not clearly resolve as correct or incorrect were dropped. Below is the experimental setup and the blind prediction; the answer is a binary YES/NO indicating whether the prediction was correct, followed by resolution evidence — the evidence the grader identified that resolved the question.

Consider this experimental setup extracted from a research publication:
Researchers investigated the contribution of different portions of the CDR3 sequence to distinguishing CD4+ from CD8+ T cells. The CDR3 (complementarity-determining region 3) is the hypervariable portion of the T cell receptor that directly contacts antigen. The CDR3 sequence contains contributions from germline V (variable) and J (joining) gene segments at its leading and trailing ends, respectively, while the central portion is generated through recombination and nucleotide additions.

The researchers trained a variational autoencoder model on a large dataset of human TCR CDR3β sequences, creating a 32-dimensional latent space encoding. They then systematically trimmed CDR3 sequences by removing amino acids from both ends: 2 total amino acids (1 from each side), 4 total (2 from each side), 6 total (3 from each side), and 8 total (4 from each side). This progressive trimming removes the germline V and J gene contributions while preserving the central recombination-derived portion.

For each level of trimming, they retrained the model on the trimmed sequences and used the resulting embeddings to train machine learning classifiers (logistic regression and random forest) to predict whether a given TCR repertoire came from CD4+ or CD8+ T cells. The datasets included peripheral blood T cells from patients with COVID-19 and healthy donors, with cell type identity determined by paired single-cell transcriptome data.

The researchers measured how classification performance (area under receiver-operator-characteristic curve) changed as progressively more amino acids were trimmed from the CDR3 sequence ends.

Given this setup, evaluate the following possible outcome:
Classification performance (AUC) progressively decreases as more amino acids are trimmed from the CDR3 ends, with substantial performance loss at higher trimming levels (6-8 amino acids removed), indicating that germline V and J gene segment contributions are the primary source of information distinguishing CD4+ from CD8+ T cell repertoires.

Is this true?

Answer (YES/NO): NO